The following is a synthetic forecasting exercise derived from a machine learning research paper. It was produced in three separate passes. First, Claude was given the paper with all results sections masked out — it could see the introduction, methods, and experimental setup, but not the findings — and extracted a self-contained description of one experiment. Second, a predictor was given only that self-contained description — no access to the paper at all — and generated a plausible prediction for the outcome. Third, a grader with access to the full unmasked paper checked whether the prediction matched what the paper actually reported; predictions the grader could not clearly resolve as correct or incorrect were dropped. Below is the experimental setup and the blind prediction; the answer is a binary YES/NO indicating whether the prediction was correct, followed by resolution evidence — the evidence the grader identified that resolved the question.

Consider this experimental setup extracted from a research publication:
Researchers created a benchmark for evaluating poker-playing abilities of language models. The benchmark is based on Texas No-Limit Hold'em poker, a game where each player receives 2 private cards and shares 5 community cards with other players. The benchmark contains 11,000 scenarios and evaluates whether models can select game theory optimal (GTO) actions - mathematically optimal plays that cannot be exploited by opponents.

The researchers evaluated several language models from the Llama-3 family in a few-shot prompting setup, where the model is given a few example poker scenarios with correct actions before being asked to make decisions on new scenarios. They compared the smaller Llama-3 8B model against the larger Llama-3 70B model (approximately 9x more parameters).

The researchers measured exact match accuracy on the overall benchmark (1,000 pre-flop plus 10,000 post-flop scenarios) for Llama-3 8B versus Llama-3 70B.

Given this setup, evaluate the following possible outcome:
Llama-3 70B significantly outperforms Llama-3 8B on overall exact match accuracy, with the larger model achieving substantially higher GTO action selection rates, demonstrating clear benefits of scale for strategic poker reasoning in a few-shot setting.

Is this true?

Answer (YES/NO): YES